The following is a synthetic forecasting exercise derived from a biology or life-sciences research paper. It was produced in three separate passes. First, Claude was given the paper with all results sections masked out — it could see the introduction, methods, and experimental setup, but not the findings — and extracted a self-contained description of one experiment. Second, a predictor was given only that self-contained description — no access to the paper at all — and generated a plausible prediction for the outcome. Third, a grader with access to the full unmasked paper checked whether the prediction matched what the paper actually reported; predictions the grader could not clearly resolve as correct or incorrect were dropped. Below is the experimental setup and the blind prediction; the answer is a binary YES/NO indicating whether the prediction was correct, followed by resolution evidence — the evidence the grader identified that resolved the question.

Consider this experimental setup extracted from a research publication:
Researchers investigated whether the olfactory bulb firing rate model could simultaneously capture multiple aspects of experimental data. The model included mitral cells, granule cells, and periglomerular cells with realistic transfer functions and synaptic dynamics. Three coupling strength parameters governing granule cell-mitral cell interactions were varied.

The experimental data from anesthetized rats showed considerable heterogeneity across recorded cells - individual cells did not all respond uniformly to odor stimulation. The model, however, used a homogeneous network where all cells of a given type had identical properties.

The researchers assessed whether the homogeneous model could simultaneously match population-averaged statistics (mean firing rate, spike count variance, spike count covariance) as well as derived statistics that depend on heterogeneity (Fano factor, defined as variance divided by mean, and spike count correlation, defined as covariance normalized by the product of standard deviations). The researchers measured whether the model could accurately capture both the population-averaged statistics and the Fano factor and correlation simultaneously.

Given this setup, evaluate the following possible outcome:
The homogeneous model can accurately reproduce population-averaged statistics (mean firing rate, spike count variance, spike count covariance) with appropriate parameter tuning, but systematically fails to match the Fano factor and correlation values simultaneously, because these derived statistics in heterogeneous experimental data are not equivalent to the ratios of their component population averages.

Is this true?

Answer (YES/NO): YES